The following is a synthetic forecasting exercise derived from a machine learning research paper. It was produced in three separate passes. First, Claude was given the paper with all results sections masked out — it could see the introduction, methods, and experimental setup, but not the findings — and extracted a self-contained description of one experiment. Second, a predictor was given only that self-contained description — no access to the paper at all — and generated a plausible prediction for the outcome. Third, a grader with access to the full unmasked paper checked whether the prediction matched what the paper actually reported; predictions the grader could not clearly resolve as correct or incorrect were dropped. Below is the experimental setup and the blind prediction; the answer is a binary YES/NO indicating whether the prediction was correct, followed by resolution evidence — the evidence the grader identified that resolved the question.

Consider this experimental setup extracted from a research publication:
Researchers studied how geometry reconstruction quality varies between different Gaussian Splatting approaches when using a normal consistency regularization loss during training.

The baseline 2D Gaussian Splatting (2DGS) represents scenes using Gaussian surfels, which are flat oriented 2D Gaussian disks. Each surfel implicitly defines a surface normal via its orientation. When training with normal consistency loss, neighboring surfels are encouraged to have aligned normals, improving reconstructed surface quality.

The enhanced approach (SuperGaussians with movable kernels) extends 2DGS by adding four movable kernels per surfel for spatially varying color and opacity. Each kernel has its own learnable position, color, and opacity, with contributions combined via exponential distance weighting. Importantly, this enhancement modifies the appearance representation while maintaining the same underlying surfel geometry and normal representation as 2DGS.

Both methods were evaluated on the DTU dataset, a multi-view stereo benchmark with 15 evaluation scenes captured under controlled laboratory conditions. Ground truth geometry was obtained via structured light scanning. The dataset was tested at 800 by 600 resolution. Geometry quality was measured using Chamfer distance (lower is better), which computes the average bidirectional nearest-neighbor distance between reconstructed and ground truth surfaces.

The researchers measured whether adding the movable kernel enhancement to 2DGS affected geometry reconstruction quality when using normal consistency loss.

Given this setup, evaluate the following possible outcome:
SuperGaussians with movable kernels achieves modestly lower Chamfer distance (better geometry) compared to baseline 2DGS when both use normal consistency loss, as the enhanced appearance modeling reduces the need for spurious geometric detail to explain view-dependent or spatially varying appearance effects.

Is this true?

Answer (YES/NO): NO